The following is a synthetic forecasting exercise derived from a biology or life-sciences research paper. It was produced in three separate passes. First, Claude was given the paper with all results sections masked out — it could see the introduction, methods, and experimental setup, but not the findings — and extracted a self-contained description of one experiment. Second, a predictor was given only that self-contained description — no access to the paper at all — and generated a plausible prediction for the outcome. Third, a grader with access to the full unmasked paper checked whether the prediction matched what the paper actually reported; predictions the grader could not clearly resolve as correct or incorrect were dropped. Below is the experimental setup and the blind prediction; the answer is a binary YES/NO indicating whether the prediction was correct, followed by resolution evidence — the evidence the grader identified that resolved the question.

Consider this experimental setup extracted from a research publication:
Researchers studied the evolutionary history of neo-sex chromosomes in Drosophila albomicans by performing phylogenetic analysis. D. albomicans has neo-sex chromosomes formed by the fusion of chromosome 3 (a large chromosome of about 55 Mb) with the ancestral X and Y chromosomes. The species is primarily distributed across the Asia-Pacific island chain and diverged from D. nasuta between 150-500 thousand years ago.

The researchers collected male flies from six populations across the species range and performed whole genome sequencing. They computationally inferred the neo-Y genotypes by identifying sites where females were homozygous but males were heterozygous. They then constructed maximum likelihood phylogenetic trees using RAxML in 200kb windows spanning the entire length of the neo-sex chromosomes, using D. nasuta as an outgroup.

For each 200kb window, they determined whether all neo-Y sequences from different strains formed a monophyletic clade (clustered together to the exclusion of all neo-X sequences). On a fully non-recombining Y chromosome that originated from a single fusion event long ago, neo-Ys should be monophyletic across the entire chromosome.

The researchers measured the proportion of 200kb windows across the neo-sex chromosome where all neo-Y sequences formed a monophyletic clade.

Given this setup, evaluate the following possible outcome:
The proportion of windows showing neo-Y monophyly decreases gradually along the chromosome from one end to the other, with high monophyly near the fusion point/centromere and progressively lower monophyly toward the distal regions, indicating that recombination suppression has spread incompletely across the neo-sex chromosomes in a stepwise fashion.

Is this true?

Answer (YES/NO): NO